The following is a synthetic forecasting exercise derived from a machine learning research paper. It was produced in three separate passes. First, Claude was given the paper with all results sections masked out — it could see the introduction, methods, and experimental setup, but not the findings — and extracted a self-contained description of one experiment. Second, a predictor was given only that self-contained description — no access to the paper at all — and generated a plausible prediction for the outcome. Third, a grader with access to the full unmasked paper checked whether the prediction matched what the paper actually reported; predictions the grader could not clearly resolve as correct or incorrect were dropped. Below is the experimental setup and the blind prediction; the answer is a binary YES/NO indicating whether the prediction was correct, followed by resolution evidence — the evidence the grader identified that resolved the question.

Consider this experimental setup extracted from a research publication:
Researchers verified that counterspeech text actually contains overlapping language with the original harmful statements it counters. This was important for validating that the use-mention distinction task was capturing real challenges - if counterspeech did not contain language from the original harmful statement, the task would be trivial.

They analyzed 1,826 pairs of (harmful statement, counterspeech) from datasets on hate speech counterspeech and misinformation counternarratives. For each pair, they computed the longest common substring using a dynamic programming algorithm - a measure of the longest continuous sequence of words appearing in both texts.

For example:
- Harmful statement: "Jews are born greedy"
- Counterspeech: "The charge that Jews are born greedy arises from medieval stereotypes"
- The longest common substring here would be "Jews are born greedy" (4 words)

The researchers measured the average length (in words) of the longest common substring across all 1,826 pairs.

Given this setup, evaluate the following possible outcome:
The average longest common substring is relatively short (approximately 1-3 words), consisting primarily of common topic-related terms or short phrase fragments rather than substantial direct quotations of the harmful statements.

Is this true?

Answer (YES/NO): NO